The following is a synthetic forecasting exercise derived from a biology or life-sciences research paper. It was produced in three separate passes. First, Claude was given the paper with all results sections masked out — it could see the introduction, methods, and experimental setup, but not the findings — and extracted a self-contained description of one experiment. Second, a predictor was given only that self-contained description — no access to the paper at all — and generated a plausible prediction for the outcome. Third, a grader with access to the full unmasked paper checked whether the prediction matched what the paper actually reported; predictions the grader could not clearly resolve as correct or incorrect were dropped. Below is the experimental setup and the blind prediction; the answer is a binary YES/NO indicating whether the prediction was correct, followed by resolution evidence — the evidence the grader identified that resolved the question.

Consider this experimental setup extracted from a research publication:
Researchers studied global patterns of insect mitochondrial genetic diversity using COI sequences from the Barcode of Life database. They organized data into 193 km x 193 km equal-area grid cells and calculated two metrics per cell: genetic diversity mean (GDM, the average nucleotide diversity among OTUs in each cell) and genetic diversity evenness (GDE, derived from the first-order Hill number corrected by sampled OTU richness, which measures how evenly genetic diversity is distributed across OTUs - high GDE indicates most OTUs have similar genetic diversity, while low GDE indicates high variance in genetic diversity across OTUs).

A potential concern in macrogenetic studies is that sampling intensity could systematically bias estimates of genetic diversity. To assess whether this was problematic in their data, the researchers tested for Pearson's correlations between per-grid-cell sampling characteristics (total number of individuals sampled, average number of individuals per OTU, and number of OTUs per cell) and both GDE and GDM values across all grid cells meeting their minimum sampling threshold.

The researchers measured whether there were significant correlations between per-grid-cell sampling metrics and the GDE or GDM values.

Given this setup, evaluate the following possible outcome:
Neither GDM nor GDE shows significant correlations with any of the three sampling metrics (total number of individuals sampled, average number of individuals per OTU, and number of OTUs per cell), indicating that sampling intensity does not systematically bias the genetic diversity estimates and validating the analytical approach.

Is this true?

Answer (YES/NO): YES